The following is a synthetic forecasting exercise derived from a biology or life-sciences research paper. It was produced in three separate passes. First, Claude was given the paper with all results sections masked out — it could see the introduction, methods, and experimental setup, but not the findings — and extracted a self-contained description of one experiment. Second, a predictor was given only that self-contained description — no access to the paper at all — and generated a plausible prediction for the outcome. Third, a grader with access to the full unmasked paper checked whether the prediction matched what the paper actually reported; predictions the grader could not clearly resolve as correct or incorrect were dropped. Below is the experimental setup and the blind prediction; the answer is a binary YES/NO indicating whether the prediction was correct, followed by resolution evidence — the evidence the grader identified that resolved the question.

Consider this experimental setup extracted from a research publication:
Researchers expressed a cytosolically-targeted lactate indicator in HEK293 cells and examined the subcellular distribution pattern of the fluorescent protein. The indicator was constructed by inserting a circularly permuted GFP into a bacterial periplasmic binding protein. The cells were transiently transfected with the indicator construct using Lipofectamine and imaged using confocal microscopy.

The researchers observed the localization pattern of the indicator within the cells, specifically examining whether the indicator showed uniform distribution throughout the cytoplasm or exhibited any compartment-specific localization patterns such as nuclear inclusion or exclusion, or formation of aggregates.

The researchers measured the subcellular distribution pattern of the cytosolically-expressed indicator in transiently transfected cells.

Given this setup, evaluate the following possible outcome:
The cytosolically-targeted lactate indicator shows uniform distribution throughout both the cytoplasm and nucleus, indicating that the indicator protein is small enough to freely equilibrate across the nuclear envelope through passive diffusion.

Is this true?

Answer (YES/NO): NO